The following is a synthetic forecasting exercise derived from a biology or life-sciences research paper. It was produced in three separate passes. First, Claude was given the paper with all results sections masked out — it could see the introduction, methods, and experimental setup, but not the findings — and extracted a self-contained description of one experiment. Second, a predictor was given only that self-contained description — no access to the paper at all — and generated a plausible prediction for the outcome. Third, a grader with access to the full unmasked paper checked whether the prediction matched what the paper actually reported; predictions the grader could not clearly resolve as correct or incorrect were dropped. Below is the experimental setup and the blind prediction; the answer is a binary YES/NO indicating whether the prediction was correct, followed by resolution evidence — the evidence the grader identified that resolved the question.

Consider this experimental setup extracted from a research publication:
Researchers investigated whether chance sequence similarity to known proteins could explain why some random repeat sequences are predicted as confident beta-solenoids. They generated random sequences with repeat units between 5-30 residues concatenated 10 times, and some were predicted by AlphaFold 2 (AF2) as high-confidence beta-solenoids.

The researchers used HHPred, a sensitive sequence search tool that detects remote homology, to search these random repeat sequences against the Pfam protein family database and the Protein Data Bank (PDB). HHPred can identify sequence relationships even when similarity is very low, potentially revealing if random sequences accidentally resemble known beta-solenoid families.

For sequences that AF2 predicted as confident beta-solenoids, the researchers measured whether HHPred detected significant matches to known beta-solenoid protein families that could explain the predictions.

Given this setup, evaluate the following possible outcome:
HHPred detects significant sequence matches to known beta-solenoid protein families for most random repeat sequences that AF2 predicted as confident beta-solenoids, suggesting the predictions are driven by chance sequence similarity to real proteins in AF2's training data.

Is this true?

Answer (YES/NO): NO